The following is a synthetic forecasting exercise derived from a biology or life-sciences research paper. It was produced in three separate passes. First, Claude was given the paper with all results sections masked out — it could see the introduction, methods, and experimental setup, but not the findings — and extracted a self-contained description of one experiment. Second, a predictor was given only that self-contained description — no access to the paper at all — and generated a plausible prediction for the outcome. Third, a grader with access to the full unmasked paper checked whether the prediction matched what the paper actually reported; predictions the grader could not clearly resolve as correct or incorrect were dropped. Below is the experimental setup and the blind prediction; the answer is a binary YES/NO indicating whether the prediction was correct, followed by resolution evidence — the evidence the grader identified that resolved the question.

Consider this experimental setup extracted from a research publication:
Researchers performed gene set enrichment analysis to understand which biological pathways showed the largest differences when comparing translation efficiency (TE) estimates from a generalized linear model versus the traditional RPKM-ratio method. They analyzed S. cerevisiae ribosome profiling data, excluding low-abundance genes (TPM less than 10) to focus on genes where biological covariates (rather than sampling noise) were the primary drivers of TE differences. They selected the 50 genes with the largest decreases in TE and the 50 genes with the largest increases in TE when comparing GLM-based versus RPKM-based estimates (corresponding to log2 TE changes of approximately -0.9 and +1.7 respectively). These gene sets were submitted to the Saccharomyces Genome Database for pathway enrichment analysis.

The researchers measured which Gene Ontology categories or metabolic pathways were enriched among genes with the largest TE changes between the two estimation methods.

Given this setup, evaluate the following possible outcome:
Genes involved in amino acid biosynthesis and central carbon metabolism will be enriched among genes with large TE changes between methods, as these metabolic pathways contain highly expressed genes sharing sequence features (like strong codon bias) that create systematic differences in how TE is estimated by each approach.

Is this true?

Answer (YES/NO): NO